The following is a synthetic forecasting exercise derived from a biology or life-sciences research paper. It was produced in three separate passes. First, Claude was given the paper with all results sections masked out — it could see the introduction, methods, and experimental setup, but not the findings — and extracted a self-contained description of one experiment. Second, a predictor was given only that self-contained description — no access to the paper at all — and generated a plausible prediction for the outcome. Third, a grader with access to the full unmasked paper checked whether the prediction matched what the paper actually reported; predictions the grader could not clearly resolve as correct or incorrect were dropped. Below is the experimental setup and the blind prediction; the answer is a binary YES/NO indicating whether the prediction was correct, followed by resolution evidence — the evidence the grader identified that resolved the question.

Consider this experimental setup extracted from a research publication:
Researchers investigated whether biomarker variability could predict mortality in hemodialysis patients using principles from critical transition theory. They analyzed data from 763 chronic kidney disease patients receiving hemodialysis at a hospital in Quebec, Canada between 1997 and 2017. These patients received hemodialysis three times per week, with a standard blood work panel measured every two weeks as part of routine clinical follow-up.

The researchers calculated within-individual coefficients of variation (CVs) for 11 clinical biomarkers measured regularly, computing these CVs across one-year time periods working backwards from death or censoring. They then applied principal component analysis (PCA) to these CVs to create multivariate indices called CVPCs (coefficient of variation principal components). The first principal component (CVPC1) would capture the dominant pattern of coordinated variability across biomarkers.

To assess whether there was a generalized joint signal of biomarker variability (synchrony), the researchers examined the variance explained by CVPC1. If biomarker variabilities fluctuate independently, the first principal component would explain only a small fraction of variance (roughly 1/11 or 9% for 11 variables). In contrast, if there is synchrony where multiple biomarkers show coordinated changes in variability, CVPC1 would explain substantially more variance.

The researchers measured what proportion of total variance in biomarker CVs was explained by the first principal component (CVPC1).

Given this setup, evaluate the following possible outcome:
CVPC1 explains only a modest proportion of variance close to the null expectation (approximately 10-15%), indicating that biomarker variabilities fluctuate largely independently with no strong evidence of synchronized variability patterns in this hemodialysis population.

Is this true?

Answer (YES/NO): NO